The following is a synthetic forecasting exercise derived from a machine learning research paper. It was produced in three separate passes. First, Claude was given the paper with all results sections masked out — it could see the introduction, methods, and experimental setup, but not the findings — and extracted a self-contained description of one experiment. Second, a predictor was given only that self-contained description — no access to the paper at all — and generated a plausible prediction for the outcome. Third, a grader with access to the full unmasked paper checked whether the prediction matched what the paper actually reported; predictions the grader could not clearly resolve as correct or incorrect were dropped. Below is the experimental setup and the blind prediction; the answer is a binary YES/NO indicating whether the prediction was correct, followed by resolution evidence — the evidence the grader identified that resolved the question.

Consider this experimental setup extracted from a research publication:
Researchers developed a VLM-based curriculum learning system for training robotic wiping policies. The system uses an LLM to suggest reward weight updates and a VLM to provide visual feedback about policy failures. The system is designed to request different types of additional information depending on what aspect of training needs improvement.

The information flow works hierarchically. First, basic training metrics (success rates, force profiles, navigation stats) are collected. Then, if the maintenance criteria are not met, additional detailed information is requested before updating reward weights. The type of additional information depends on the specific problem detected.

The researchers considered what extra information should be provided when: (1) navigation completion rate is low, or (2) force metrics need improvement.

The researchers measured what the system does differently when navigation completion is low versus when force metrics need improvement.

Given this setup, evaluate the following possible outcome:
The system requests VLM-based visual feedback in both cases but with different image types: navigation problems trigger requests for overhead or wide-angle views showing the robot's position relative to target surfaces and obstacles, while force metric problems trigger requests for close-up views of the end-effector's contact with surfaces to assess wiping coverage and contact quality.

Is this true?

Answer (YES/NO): NO